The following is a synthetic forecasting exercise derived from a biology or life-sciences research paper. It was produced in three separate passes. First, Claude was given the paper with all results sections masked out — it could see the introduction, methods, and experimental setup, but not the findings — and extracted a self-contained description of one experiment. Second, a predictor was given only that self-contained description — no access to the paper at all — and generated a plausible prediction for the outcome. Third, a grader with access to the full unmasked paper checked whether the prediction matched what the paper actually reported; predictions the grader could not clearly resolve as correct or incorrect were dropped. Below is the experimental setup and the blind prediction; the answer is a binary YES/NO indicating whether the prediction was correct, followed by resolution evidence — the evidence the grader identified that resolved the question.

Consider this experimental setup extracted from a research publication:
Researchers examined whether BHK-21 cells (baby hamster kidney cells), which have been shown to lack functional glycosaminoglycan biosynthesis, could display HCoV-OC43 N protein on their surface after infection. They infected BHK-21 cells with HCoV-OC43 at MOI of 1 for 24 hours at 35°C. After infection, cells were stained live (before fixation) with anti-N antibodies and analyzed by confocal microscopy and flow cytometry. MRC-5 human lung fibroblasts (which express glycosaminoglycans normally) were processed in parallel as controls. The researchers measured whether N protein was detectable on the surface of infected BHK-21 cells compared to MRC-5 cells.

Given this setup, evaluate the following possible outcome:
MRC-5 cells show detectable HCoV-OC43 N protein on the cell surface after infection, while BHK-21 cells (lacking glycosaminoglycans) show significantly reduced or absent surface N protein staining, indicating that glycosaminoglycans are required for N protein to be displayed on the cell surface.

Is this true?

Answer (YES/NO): NO